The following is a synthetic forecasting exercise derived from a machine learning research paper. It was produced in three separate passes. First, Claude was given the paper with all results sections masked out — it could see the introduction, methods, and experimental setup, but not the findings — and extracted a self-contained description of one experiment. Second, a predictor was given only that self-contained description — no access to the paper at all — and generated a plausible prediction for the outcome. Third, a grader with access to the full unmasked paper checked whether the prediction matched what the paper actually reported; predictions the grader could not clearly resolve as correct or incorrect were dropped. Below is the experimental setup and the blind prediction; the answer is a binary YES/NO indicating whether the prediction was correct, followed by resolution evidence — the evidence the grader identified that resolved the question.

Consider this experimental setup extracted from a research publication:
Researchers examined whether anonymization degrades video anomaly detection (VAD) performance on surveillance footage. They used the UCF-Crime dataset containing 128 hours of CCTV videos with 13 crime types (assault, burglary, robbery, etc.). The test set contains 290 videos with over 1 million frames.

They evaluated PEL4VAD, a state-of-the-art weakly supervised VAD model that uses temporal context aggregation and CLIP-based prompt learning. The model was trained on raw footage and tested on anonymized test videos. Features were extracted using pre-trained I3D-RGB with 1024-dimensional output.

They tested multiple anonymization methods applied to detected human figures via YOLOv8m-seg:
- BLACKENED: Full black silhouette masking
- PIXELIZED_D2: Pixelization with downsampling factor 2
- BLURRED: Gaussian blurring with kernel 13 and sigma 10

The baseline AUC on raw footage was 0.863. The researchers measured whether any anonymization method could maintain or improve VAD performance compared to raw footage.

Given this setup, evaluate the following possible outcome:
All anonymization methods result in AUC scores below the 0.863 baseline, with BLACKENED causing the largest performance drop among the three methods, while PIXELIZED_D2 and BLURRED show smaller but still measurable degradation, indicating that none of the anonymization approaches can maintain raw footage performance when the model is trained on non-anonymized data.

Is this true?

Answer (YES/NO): NO